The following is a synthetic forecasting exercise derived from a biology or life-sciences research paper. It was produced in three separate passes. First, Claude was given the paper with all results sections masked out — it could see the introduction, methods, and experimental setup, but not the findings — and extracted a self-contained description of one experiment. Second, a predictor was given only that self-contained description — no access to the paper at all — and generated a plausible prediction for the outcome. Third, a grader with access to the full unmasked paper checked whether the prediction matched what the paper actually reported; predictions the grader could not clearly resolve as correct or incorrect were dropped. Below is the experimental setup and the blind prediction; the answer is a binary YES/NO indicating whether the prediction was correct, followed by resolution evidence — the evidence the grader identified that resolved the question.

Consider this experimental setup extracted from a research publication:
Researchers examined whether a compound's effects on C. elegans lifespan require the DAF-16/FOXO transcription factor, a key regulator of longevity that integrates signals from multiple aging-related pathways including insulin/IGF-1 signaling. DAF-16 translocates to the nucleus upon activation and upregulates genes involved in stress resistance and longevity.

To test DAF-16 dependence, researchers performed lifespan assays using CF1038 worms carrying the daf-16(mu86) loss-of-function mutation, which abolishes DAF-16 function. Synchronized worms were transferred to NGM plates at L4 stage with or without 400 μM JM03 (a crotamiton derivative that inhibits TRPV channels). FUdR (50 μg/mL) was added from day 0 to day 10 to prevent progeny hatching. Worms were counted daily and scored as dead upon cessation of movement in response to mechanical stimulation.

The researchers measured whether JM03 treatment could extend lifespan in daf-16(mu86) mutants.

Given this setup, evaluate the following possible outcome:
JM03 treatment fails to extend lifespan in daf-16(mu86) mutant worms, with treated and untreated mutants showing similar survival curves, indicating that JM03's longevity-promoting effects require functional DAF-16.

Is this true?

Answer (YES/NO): NO